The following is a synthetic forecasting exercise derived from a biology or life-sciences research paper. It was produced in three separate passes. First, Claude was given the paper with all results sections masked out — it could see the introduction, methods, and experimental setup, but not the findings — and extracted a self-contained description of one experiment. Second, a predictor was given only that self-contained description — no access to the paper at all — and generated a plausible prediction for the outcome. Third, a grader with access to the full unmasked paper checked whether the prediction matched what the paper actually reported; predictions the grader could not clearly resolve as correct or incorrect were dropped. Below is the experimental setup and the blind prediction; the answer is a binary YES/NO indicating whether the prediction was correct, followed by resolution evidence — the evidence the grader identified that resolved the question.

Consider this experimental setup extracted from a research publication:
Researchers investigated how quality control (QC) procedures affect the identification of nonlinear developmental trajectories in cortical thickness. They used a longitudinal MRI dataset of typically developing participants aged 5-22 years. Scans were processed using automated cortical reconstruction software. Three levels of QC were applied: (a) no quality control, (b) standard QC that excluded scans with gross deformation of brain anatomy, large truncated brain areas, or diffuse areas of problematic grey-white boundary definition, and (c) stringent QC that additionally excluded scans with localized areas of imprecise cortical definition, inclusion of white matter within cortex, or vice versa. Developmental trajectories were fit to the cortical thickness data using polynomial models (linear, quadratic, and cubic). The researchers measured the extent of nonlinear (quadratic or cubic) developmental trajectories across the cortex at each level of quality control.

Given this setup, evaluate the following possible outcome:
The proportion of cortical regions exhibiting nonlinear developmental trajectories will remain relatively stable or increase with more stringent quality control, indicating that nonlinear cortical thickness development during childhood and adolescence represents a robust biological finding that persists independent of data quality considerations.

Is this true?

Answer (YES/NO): NO